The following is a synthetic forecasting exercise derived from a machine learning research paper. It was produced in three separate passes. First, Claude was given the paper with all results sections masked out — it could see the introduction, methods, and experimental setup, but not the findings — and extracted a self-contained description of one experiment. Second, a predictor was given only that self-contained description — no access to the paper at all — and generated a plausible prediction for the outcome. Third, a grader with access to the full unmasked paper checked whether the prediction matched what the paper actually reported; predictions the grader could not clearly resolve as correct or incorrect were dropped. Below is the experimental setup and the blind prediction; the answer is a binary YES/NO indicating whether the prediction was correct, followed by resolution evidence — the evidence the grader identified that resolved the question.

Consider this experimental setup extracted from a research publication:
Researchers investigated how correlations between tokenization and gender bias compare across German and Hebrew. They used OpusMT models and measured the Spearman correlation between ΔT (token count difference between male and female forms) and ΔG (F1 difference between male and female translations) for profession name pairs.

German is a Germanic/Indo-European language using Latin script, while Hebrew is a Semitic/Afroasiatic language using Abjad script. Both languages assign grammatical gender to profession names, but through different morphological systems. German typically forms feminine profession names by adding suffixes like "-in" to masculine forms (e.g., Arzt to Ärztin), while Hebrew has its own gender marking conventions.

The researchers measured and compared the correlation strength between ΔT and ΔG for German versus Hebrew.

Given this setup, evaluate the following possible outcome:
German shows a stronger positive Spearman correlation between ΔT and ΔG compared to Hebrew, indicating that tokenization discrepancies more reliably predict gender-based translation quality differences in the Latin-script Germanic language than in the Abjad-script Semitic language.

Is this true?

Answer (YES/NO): NO